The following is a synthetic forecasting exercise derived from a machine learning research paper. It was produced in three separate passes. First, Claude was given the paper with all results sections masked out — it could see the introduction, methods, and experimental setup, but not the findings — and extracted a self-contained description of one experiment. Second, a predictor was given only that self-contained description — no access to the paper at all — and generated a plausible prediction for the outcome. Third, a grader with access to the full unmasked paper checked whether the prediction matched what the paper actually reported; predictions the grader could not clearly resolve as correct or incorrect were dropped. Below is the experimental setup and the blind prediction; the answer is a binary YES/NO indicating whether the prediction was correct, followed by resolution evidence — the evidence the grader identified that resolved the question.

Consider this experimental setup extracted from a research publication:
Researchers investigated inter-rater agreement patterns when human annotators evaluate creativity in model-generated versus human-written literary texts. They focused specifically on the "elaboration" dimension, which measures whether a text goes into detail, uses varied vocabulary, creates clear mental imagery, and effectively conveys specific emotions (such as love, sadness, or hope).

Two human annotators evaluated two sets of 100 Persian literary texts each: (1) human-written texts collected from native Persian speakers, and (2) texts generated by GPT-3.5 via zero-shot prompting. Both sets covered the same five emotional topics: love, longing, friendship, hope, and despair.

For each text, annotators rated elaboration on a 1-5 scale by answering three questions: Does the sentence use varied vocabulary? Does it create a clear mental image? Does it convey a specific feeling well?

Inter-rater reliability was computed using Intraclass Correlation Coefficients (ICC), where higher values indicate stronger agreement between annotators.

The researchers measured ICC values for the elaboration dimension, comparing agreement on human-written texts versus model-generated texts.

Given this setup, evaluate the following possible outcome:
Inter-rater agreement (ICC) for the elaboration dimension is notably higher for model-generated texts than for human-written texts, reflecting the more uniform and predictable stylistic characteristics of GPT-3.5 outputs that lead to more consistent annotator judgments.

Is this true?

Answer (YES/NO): NO